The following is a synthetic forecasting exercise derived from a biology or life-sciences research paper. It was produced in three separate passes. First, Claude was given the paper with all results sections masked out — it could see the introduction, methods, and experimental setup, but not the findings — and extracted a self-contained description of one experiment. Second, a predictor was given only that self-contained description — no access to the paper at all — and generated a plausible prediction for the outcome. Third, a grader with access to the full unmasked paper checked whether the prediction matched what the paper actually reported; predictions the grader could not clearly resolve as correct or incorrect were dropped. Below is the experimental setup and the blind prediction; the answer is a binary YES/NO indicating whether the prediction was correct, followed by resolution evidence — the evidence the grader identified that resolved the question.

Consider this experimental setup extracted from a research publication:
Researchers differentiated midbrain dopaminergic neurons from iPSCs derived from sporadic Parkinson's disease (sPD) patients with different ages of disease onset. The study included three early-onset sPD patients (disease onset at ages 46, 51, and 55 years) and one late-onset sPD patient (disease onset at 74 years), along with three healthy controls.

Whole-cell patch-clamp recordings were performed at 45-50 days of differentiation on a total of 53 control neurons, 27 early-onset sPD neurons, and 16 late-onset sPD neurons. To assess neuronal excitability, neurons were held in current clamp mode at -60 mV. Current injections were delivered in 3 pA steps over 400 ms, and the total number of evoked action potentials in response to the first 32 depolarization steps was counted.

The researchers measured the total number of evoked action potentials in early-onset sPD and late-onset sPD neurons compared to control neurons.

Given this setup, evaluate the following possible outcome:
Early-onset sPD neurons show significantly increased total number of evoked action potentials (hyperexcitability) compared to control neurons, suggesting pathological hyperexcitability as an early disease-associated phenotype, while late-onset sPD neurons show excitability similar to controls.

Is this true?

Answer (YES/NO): NO